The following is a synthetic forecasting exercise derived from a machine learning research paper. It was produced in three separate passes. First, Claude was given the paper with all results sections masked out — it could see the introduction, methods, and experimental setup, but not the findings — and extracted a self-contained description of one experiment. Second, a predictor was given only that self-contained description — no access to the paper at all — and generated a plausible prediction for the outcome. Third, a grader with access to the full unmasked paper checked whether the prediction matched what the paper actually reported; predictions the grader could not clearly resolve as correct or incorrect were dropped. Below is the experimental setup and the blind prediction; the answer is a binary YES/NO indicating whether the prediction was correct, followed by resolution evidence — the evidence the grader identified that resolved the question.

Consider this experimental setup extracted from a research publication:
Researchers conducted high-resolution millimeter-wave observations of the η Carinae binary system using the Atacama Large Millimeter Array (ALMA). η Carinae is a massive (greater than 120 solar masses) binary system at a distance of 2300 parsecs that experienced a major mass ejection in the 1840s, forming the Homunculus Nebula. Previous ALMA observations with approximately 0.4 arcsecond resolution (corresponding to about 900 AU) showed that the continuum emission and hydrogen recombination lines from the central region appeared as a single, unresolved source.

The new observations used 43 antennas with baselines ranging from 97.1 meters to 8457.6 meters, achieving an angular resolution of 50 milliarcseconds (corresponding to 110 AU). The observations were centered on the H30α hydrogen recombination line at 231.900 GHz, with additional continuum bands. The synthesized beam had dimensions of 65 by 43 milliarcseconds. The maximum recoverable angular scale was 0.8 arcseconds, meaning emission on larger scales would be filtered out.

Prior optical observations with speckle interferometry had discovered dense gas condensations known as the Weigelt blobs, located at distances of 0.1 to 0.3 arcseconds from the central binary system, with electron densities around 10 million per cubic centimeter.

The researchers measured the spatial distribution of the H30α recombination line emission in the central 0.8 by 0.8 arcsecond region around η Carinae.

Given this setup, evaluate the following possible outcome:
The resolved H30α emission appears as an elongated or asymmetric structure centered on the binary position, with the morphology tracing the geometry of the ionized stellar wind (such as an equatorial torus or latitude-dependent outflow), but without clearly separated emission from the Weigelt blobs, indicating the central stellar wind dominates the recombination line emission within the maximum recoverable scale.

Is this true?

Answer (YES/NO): NO